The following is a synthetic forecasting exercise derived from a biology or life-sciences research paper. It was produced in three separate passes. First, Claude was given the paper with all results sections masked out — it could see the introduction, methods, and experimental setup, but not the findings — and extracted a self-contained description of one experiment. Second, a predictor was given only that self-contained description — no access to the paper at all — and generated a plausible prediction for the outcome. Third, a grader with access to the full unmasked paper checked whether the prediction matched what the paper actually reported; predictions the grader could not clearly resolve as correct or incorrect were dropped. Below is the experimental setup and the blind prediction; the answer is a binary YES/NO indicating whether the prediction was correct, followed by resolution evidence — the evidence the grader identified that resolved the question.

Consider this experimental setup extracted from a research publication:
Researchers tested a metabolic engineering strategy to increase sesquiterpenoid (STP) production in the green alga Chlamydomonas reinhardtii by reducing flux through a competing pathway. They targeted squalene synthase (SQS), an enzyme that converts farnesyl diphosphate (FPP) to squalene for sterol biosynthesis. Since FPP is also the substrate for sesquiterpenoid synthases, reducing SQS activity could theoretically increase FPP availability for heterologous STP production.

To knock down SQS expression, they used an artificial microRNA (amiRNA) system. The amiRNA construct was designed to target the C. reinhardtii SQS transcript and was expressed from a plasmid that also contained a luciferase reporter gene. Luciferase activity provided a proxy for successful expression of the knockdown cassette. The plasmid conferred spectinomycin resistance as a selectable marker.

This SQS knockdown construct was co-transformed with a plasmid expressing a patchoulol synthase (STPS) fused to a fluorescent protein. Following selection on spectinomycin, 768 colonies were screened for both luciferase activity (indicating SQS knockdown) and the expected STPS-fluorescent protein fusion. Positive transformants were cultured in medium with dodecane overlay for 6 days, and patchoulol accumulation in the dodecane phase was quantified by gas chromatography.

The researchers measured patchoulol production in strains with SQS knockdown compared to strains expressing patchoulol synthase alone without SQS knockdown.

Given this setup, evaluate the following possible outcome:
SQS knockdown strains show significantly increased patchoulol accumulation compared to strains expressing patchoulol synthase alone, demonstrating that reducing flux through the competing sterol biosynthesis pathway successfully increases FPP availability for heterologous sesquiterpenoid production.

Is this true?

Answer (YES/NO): YES